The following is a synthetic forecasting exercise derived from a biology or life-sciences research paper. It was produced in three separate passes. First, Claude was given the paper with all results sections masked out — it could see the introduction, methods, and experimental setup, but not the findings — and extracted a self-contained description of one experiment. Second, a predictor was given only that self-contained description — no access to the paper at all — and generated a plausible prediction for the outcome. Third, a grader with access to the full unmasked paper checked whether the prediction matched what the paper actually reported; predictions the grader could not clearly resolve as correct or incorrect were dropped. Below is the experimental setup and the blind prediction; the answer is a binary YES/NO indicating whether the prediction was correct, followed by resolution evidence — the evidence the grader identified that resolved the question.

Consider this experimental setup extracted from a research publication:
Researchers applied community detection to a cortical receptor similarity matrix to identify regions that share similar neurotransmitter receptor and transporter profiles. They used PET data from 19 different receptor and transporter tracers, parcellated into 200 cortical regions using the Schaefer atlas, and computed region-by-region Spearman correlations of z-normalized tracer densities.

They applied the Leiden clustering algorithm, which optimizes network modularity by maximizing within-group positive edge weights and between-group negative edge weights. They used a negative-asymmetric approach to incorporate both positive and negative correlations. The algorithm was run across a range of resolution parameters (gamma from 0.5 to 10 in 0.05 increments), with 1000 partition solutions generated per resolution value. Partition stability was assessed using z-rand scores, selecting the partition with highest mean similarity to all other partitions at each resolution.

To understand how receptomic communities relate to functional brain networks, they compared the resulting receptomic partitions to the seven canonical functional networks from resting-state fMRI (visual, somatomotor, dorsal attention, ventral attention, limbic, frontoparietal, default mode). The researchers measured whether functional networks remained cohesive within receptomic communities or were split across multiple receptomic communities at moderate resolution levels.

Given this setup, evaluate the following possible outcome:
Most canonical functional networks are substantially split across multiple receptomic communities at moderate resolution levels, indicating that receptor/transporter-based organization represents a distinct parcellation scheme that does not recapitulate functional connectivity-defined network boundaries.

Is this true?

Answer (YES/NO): NO